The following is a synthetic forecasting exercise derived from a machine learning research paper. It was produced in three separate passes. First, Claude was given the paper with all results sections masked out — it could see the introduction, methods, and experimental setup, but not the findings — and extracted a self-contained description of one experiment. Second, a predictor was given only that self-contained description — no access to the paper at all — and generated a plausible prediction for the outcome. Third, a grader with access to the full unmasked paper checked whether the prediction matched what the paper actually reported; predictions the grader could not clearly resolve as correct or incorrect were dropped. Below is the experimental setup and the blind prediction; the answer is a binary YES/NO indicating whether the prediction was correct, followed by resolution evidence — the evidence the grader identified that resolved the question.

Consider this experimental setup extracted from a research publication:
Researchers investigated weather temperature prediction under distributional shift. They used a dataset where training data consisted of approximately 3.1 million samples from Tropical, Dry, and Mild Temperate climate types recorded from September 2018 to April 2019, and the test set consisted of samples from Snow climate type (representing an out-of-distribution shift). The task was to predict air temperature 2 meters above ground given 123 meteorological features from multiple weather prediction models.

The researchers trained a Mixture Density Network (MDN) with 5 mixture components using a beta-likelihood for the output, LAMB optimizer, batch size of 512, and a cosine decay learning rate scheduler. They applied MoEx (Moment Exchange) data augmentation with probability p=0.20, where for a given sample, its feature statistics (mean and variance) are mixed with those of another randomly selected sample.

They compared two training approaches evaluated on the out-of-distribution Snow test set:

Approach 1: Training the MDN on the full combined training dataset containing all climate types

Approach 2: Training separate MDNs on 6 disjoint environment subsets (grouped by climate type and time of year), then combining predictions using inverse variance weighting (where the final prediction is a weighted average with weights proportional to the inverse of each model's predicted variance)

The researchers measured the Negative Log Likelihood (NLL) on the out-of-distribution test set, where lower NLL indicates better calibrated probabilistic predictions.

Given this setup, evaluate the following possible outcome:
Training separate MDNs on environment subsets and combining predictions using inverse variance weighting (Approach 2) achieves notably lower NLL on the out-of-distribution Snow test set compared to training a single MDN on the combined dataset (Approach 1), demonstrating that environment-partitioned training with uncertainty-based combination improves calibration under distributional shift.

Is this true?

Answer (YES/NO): NO